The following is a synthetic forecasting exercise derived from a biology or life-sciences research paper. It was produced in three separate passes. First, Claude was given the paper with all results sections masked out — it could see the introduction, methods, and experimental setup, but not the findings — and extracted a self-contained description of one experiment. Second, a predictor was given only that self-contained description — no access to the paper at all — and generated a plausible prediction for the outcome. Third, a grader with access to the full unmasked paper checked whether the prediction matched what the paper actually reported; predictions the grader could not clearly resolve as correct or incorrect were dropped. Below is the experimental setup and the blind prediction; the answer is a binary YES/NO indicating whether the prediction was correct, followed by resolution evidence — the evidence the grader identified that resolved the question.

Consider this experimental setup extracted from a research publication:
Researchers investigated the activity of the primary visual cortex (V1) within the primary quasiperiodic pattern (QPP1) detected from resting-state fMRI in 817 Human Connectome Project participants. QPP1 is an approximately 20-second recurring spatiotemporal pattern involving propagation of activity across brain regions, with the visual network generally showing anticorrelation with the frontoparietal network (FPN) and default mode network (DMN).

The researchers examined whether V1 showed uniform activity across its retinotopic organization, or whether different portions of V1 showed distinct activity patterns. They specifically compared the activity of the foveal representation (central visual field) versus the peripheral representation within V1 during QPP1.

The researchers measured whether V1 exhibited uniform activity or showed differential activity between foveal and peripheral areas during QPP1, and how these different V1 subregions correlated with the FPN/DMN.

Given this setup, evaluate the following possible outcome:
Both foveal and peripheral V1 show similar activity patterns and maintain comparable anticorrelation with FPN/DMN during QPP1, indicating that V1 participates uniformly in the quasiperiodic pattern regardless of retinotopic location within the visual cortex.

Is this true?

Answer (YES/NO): NO